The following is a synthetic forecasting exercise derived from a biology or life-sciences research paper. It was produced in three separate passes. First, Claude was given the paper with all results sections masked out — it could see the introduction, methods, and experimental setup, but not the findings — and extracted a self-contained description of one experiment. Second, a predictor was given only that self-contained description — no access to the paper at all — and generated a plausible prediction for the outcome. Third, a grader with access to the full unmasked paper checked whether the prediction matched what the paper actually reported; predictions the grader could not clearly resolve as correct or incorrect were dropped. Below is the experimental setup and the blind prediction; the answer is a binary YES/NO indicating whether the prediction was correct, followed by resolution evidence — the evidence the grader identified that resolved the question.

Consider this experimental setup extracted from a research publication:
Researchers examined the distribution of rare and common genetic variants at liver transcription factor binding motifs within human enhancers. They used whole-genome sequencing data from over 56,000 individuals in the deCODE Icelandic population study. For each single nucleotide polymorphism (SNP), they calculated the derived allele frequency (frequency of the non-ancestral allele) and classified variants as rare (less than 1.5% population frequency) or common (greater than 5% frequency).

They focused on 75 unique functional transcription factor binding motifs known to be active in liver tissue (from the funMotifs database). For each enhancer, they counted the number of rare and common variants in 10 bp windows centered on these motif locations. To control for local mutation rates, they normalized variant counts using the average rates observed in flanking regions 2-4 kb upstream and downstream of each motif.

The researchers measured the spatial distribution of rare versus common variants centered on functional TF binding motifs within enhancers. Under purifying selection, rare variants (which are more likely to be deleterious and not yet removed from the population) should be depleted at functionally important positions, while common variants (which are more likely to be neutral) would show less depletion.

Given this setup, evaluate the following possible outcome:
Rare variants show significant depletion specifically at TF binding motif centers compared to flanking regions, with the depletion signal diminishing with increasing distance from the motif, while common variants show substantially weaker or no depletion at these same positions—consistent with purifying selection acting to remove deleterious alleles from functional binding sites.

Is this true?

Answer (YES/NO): NO